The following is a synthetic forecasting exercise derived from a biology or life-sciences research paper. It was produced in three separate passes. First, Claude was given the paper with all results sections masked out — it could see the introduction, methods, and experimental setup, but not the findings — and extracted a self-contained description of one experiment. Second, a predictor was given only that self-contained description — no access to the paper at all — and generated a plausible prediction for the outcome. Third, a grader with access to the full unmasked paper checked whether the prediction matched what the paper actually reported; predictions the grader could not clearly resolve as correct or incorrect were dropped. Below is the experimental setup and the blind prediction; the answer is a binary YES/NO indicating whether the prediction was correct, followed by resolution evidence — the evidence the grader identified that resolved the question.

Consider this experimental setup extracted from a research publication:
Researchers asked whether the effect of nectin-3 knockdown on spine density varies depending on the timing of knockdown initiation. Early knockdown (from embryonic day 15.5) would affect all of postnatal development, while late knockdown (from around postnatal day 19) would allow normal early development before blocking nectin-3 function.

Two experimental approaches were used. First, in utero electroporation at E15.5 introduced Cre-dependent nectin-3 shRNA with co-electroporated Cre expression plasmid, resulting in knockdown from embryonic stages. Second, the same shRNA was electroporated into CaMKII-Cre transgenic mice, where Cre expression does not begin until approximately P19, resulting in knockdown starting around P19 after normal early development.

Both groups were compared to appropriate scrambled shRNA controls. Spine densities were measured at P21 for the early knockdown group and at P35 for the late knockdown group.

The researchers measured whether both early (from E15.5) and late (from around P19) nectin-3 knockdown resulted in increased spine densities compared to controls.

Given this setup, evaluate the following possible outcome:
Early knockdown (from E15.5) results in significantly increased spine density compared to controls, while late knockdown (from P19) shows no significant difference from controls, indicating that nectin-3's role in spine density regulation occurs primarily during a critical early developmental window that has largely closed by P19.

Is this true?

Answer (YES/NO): NO